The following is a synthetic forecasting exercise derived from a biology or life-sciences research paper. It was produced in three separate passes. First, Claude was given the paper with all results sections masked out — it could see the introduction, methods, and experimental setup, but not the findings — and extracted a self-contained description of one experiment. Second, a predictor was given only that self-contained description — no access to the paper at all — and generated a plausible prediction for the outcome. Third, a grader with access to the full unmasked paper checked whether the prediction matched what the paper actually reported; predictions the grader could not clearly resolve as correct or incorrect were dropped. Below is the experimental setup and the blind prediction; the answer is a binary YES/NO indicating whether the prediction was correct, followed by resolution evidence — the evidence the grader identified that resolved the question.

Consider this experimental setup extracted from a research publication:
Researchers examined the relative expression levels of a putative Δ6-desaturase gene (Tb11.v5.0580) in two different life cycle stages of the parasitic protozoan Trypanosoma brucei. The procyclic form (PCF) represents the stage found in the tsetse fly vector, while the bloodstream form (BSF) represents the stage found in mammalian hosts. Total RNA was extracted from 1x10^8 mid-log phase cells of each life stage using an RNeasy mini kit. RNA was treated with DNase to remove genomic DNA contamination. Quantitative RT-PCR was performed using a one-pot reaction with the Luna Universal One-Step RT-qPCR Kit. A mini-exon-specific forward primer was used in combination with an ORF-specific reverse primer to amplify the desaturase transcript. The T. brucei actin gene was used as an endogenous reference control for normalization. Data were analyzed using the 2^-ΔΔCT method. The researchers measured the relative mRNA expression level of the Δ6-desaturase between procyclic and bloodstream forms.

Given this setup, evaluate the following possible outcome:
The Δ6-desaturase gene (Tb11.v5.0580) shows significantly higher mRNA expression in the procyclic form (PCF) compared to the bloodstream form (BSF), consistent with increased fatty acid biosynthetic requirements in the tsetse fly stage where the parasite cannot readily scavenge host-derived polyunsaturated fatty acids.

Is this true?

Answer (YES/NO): YES